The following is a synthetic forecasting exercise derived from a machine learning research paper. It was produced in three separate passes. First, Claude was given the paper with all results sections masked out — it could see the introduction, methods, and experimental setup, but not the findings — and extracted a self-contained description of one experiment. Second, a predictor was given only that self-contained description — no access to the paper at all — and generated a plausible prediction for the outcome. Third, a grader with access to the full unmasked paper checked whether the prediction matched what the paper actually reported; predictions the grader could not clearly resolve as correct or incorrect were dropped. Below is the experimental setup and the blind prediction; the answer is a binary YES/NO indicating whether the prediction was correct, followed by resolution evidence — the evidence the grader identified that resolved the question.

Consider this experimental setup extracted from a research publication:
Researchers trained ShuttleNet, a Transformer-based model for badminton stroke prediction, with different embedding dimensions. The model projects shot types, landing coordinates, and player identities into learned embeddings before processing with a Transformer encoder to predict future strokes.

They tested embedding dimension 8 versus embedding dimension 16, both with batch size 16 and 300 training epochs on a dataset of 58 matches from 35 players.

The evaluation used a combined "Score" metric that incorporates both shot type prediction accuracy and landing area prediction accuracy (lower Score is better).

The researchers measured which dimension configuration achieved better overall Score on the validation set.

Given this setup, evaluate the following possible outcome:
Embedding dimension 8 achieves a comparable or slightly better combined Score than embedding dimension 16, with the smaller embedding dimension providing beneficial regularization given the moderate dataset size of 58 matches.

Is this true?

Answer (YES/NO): NO